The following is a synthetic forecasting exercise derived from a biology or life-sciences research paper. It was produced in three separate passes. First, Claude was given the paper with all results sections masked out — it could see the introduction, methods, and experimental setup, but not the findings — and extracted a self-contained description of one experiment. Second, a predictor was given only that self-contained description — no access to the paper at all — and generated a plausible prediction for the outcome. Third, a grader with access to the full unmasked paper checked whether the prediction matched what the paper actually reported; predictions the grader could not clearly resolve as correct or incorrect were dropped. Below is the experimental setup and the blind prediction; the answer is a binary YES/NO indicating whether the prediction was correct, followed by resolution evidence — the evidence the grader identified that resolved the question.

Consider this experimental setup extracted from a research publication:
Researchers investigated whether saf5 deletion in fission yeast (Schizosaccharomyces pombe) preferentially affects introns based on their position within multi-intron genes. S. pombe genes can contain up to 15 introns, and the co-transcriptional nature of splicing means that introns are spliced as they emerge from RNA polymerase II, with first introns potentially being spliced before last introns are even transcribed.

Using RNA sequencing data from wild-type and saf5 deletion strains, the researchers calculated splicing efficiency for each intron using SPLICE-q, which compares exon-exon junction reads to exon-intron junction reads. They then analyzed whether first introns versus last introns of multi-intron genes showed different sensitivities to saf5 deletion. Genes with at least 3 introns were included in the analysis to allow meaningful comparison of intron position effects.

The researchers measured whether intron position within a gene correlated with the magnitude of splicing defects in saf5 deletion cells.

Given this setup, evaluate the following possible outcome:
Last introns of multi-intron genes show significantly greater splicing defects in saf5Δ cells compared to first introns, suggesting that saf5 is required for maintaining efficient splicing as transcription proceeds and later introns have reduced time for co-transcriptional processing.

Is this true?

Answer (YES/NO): NO